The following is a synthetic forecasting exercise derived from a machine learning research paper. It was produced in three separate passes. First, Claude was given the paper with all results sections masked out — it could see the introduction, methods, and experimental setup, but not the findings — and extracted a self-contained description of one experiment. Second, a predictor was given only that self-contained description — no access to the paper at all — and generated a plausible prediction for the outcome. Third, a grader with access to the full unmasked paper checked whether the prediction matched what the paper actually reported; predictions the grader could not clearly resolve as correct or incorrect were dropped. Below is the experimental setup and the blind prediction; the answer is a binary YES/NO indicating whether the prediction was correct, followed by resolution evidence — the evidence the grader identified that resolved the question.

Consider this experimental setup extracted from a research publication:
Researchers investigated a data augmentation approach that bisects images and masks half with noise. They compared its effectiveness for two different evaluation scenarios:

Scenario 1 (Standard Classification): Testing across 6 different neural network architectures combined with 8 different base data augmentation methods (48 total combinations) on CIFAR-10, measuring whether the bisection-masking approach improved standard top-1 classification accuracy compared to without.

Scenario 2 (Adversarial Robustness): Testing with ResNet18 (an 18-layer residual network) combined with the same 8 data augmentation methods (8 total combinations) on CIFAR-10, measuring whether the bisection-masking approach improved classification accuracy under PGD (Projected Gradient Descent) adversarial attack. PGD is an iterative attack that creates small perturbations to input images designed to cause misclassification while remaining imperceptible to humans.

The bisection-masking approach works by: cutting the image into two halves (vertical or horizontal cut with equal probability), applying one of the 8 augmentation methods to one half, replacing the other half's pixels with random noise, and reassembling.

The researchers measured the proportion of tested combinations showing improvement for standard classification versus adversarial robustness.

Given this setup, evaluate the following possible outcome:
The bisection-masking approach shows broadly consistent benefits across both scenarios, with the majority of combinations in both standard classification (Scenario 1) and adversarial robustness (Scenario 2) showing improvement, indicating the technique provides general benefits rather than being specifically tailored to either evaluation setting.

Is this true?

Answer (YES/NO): NO